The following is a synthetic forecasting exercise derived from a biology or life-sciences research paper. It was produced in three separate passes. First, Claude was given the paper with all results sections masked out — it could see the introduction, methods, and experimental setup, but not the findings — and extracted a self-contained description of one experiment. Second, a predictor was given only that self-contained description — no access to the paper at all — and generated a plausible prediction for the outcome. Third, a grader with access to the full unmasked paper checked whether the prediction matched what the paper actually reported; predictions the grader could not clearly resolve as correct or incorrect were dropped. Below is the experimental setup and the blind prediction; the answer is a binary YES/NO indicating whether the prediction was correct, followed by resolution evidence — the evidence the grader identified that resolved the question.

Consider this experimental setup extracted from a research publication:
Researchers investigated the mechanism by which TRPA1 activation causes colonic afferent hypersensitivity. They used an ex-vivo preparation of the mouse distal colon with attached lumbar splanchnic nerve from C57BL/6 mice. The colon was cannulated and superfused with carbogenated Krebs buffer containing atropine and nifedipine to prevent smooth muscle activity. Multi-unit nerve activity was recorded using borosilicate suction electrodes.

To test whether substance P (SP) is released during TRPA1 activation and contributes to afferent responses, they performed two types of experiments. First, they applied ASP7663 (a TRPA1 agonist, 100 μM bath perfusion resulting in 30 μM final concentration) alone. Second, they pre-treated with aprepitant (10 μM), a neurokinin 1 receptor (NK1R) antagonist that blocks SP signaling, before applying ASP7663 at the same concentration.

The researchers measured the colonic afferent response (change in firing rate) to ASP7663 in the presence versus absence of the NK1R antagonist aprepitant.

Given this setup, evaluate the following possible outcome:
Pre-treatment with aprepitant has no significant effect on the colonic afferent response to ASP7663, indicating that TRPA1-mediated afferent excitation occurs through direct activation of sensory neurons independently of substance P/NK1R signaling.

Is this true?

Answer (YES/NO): NO